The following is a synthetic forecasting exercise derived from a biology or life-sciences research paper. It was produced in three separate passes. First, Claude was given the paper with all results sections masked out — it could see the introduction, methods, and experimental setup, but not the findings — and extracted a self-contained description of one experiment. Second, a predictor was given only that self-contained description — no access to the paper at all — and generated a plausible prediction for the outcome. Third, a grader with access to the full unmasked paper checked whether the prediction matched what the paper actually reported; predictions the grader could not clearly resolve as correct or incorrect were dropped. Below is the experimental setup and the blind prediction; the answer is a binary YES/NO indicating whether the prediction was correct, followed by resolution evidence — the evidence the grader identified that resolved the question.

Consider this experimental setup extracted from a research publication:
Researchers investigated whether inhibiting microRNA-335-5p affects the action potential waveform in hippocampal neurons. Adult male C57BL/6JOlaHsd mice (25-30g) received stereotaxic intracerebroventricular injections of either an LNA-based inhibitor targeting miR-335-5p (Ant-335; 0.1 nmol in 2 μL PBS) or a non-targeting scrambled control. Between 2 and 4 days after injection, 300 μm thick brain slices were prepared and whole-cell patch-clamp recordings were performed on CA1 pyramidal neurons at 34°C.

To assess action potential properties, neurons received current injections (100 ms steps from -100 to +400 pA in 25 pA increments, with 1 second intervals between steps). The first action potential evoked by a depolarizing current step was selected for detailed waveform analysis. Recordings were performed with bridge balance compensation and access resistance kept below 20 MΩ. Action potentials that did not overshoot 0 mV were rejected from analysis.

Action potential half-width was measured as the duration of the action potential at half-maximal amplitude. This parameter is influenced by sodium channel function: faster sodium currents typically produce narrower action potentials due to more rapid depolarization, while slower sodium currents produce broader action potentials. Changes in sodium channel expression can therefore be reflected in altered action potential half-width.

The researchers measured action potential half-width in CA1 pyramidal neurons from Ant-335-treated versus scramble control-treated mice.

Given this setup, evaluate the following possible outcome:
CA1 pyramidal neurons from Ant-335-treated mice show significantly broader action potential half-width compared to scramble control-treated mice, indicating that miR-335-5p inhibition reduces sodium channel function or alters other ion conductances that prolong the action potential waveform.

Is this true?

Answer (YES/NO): NO